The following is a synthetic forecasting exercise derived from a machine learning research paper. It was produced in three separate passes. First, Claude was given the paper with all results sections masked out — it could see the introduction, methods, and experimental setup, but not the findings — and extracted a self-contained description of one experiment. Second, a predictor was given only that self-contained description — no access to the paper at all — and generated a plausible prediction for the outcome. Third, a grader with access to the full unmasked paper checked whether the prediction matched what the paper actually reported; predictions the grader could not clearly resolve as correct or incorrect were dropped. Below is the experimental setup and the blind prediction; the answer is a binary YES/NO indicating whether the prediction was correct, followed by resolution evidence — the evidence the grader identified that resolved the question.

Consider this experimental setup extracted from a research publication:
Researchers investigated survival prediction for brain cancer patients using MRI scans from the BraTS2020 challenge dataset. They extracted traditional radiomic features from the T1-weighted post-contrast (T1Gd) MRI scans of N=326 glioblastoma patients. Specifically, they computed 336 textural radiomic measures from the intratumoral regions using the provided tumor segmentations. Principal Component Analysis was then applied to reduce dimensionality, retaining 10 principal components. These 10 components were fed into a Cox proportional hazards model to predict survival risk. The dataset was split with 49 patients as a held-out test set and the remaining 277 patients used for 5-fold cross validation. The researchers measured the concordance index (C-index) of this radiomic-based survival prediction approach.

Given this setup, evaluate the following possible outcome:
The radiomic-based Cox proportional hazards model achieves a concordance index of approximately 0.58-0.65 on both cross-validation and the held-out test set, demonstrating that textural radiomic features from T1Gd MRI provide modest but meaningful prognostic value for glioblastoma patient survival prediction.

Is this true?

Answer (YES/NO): YES